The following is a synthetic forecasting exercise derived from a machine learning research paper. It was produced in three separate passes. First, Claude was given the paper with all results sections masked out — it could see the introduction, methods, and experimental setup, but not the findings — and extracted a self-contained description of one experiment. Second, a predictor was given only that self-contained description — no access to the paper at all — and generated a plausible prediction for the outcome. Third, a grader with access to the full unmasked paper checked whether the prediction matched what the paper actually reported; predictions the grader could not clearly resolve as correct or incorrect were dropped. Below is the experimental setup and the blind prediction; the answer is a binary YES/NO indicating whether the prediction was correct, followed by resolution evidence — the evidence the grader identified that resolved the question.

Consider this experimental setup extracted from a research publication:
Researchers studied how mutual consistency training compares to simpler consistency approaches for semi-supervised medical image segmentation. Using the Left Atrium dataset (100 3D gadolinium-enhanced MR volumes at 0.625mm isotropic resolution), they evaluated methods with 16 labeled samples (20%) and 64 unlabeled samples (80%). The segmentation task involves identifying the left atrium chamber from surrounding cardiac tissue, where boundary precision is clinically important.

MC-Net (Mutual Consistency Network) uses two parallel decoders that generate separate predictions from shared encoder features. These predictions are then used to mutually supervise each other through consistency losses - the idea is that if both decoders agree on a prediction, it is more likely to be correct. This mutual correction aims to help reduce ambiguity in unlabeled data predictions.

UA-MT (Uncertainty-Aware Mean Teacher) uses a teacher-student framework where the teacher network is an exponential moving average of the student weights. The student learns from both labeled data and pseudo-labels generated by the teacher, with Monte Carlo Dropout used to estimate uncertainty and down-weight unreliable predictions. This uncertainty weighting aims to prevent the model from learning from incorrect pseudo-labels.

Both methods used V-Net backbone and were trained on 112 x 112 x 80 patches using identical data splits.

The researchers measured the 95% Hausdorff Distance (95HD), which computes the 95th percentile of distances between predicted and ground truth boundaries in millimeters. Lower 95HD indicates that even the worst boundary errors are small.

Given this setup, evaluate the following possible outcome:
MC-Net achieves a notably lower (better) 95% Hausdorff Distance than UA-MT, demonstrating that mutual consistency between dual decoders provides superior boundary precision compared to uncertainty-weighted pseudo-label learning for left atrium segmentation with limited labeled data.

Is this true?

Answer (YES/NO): NO